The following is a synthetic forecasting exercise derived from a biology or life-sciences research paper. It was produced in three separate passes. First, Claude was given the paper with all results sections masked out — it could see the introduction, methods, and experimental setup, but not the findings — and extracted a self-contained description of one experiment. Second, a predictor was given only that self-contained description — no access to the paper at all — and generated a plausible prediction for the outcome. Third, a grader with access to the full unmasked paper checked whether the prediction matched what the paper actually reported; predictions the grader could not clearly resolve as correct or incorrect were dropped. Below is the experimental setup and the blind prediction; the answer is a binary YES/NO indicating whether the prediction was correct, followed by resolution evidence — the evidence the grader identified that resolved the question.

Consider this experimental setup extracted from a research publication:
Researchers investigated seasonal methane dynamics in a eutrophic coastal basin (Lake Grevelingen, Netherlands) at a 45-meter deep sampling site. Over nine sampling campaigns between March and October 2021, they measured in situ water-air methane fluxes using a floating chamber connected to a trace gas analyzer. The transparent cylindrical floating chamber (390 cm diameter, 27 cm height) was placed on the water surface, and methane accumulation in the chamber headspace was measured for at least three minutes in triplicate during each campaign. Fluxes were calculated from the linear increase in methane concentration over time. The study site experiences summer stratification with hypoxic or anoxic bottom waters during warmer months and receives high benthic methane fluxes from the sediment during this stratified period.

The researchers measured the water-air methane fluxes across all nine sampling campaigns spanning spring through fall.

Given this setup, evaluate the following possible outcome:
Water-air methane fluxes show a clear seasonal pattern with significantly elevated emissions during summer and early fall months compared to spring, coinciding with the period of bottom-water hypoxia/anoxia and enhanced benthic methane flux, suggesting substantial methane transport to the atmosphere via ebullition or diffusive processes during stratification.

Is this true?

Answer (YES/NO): NO